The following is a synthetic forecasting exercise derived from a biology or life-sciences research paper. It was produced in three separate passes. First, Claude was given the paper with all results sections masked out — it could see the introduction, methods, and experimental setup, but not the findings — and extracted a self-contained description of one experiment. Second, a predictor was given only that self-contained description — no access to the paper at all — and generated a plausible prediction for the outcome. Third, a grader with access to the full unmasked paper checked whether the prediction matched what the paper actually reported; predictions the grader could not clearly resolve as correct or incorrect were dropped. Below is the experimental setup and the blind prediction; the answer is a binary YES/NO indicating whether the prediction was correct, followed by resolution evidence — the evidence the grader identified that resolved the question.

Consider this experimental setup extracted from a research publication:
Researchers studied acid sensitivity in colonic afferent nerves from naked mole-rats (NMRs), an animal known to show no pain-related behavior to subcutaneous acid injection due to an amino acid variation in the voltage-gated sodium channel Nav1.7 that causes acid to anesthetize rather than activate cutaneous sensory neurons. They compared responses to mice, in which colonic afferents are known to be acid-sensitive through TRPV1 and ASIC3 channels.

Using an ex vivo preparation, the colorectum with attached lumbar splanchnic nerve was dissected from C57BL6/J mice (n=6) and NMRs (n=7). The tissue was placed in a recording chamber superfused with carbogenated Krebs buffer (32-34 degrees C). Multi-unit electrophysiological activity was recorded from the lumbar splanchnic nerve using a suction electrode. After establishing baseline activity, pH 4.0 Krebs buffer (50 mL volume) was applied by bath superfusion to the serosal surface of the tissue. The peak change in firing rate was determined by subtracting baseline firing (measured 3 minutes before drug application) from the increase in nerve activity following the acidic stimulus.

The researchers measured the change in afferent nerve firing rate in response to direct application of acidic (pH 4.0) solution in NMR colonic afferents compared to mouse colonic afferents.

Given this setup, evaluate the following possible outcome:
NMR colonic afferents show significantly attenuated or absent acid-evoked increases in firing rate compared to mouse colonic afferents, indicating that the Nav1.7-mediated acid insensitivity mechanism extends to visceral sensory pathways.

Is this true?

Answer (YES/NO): NO